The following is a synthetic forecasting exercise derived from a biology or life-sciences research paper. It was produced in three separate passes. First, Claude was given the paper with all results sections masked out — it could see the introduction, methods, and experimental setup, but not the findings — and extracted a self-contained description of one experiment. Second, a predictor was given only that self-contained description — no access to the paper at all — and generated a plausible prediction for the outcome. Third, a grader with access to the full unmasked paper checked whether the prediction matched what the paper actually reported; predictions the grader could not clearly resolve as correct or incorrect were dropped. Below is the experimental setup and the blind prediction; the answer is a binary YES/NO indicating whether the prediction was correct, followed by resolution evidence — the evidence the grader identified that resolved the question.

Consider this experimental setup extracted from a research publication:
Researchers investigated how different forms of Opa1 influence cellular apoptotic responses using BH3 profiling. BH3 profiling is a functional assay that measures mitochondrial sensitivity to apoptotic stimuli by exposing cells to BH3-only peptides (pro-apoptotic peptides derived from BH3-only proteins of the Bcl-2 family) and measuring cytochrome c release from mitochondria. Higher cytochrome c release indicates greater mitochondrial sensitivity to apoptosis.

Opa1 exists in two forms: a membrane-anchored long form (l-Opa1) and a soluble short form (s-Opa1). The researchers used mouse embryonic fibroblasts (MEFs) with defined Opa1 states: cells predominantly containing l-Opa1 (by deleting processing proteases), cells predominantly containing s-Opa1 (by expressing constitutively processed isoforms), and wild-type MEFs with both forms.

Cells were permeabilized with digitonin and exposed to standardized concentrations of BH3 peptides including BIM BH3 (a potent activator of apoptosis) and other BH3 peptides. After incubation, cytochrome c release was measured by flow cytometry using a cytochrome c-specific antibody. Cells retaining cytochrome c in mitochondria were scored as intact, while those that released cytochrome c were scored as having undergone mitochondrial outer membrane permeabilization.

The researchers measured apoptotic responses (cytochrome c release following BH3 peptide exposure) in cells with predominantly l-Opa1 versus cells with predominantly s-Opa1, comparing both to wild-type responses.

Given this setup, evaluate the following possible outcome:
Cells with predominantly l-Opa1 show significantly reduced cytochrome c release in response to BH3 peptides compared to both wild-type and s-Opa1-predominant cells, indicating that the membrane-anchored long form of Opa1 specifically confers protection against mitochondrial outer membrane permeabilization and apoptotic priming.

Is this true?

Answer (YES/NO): NO